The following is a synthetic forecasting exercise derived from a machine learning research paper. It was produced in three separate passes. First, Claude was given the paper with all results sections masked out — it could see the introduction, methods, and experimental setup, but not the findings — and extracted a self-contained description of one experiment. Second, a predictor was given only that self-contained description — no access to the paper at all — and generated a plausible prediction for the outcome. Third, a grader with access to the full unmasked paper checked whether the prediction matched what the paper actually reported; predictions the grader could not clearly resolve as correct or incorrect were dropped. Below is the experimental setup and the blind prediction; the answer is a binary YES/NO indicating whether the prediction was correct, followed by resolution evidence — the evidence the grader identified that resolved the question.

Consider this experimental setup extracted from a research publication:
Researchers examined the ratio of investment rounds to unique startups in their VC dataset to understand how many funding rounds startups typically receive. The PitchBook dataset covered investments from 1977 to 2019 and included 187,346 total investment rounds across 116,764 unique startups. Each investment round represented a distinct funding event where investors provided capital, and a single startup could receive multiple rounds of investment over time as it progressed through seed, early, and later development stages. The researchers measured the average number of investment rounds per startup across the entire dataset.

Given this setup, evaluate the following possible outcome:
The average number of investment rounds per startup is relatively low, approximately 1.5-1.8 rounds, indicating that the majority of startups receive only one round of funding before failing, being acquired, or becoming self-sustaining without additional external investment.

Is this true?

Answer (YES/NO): YES